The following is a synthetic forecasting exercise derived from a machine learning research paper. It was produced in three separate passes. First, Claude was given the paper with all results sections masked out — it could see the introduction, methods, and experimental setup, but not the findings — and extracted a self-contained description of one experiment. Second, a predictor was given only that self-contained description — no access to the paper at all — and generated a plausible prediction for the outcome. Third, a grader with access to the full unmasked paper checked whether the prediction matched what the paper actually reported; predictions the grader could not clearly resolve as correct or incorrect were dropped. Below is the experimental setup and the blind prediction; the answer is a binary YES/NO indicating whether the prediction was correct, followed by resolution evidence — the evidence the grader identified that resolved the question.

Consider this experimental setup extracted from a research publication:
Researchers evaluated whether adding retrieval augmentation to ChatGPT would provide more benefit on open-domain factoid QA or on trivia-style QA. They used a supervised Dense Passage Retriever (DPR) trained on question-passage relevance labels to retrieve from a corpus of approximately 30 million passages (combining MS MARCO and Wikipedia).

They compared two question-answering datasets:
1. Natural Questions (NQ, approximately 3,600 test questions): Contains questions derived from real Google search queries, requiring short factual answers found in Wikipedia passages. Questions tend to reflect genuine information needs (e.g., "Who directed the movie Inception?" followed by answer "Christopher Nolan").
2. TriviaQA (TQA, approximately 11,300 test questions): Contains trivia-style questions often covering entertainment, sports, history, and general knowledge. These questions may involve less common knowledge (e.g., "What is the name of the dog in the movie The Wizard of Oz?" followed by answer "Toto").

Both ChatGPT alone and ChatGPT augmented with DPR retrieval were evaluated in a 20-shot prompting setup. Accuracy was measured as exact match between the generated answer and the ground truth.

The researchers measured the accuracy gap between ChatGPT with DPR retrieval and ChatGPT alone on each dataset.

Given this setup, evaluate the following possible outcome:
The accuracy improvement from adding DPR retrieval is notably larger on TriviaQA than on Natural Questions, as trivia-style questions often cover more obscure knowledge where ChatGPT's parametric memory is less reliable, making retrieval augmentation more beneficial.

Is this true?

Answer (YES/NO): NO